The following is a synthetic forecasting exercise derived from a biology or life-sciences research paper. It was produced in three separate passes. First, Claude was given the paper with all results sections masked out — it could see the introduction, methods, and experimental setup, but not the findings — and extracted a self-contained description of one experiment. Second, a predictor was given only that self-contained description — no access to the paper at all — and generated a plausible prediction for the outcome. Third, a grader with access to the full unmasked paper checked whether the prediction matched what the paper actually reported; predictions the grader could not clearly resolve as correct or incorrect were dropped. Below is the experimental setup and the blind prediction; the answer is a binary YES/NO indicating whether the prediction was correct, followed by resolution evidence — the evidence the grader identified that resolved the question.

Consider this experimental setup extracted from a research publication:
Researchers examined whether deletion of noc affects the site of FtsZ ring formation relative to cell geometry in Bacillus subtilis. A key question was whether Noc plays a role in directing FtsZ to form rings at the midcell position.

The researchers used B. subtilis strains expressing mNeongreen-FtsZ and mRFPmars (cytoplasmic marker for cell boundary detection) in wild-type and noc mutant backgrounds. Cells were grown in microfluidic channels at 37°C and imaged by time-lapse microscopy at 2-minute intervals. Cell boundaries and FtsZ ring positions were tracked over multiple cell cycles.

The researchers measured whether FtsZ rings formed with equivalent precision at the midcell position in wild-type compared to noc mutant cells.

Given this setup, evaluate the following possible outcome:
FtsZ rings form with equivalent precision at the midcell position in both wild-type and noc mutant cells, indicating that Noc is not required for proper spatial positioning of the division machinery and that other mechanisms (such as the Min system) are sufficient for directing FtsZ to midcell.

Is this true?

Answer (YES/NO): YES